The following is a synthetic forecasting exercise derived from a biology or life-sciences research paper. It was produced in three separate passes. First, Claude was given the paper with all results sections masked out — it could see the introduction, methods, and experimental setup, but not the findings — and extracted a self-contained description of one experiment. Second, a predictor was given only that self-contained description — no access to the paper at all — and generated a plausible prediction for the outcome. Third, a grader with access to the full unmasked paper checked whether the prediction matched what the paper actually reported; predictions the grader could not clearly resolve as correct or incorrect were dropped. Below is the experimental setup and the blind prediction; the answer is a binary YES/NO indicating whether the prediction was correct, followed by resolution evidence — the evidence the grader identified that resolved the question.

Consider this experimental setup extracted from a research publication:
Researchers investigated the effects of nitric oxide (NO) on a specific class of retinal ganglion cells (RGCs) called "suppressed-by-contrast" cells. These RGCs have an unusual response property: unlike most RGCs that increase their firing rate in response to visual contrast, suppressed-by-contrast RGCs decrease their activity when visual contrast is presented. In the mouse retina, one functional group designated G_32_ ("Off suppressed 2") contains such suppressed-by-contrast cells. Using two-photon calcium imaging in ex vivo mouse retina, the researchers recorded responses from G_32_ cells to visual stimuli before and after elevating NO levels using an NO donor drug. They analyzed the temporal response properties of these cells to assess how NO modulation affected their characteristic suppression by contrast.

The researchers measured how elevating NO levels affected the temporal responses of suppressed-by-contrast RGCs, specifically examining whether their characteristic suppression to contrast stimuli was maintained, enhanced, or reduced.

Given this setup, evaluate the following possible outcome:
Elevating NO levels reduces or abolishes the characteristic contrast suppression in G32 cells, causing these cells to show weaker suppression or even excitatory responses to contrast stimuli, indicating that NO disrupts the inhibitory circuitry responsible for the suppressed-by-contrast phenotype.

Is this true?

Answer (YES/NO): YES